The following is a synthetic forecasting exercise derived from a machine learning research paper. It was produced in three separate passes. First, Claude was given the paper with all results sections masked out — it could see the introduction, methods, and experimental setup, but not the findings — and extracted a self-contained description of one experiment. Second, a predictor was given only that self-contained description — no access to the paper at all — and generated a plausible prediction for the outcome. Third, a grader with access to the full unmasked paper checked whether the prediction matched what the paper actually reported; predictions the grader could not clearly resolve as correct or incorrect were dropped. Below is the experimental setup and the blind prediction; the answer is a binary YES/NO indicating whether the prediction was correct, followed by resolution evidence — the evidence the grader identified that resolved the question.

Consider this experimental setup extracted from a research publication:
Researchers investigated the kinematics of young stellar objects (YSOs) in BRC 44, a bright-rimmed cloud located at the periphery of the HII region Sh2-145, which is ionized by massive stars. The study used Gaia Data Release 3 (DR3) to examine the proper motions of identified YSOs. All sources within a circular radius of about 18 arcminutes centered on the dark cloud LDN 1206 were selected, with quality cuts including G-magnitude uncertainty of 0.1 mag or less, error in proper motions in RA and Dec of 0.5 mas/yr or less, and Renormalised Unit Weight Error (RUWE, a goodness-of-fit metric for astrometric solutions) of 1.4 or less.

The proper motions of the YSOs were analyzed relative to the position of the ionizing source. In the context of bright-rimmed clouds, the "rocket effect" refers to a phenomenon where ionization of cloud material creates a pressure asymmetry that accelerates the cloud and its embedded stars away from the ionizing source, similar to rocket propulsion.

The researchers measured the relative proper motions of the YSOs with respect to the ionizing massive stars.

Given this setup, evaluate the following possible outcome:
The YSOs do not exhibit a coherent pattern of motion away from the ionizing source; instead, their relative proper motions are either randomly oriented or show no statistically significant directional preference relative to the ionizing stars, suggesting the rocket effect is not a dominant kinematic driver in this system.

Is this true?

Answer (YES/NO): NO